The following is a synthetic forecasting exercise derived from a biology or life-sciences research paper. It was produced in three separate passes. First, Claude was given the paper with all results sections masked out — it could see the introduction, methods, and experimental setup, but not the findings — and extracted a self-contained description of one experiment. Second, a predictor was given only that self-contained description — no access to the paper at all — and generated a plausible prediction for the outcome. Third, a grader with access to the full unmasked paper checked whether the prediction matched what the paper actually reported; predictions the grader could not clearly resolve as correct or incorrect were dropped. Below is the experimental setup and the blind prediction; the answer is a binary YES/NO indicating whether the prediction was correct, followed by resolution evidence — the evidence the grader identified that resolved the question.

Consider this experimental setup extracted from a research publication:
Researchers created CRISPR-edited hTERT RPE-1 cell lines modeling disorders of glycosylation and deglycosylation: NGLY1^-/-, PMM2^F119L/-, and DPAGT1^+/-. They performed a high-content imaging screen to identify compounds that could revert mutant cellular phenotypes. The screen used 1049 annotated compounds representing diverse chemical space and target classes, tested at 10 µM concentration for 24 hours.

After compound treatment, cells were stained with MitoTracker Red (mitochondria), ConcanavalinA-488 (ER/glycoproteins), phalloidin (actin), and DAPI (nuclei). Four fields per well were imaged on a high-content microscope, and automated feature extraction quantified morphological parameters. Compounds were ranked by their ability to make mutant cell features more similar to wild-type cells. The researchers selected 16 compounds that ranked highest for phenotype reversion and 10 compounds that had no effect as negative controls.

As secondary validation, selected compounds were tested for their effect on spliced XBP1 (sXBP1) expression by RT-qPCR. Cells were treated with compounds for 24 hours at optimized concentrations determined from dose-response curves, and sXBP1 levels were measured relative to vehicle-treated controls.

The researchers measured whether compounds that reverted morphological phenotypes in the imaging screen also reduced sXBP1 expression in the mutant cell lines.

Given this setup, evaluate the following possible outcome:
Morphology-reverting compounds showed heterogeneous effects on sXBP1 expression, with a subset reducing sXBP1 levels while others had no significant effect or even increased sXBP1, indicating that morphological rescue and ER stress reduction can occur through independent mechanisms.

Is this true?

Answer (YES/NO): NO